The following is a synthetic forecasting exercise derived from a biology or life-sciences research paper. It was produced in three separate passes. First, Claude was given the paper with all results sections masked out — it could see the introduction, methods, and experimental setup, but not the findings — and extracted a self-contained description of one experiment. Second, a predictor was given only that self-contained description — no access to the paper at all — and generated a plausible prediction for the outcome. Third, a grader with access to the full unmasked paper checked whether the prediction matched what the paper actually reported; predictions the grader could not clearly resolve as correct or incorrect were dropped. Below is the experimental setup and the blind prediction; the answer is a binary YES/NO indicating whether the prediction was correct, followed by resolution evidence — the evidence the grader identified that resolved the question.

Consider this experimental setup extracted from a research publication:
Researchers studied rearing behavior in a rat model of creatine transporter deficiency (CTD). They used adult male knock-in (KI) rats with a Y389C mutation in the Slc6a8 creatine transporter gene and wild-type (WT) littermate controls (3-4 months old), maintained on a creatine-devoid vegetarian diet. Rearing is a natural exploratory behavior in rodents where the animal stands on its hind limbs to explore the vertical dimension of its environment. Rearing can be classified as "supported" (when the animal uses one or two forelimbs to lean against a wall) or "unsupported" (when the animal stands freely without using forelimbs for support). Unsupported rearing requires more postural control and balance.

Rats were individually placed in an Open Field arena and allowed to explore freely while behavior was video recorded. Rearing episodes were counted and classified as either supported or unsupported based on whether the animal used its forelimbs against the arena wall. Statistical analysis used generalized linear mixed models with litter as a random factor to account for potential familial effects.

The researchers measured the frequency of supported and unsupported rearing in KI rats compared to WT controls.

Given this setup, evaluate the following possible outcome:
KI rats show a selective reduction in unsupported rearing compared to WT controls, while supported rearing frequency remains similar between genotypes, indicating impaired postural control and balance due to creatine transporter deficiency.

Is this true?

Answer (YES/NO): YES